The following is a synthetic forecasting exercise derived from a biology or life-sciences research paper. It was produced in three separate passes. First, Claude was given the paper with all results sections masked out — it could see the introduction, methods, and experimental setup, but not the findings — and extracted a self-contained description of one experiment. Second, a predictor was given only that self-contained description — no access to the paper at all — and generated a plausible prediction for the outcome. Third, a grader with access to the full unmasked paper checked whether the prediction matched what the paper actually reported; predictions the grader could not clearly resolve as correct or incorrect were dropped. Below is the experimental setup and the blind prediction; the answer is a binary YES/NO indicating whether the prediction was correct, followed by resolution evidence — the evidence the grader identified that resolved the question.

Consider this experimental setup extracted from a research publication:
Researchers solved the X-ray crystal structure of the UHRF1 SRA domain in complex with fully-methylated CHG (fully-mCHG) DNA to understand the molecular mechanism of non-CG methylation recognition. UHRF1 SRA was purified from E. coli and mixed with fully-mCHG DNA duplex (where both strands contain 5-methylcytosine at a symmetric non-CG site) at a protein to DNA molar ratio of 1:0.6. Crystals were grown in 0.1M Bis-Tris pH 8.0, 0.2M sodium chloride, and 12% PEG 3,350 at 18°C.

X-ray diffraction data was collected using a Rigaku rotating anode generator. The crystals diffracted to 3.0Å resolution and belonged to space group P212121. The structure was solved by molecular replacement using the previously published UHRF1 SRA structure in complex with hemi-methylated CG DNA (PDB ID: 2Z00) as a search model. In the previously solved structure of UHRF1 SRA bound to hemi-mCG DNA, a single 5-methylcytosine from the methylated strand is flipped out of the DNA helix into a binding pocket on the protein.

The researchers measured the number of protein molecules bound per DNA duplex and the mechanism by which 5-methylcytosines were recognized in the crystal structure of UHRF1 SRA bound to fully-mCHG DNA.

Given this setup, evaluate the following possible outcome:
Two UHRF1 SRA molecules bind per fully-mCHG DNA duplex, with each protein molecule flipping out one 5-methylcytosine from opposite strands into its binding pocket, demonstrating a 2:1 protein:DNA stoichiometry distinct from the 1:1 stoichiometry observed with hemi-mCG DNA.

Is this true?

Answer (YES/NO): YES